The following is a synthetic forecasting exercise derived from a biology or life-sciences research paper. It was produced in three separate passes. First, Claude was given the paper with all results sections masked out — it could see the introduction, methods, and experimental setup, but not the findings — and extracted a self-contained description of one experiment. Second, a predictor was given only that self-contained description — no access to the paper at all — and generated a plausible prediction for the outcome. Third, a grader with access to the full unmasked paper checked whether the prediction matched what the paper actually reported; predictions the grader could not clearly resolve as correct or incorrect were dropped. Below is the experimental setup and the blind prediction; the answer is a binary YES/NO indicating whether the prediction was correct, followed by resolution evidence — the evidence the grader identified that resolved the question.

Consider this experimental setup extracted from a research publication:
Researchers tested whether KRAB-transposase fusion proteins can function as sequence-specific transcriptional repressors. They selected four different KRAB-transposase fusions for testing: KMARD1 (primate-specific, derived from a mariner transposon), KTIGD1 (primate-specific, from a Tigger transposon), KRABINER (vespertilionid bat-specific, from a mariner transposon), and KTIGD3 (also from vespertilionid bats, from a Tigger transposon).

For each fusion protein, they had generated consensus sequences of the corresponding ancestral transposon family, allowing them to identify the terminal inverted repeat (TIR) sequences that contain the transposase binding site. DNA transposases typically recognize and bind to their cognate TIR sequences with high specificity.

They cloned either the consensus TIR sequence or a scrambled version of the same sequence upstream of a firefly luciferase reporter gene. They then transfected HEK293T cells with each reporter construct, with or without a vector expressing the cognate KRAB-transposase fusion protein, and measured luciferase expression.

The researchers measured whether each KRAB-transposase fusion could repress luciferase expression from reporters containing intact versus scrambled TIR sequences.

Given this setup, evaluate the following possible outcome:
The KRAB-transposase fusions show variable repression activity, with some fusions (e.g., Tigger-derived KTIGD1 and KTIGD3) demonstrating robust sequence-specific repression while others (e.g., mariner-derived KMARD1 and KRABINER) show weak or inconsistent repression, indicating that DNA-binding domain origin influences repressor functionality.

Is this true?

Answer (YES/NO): NO